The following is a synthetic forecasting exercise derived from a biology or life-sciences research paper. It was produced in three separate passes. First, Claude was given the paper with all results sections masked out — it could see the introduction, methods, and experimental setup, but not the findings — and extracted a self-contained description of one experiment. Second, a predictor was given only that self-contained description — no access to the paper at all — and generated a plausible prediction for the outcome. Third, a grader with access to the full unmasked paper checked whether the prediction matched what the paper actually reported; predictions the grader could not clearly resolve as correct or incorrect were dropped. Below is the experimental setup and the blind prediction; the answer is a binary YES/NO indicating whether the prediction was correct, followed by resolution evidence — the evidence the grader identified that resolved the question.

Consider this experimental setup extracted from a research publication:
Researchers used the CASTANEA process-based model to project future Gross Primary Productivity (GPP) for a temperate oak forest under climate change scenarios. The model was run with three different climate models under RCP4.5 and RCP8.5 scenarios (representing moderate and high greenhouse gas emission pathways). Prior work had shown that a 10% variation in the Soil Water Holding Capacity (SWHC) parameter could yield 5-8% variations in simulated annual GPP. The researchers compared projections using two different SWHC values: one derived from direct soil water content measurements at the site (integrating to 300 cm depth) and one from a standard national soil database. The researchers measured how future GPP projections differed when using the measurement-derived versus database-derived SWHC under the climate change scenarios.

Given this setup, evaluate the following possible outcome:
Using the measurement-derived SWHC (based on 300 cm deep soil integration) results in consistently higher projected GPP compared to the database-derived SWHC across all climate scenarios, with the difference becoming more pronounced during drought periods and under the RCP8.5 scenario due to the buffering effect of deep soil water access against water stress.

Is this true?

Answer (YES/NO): YES